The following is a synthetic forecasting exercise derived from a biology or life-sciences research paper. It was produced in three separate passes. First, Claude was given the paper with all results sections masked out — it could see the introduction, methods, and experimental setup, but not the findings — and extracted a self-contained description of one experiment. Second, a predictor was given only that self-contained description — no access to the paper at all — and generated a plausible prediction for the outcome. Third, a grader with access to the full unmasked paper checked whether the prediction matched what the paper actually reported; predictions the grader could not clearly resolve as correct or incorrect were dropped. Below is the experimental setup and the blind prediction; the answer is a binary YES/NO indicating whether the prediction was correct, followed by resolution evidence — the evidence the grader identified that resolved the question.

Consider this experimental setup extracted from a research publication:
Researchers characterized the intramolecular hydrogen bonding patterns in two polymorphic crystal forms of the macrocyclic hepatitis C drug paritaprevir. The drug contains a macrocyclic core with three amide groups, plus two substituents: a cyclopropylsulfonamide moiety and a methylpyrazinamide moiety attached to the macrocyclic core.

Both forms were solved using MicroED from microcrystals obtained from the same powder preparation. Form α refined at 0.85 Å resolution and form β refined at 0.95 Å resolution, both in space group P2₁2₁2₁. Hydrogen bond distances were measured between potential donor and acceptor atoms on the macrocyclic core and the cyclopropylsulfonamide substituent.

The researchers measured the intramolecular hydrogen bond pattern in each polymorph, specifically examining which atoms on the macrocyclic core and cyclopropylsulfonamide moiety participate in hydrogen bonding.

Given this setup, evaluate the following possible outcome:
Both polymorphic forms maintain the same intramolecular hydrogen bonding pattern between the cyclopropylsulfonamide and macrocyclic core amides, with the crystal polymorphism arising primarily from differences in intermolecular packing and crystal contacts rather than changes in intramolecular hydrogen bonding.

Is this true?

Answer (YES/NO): NO